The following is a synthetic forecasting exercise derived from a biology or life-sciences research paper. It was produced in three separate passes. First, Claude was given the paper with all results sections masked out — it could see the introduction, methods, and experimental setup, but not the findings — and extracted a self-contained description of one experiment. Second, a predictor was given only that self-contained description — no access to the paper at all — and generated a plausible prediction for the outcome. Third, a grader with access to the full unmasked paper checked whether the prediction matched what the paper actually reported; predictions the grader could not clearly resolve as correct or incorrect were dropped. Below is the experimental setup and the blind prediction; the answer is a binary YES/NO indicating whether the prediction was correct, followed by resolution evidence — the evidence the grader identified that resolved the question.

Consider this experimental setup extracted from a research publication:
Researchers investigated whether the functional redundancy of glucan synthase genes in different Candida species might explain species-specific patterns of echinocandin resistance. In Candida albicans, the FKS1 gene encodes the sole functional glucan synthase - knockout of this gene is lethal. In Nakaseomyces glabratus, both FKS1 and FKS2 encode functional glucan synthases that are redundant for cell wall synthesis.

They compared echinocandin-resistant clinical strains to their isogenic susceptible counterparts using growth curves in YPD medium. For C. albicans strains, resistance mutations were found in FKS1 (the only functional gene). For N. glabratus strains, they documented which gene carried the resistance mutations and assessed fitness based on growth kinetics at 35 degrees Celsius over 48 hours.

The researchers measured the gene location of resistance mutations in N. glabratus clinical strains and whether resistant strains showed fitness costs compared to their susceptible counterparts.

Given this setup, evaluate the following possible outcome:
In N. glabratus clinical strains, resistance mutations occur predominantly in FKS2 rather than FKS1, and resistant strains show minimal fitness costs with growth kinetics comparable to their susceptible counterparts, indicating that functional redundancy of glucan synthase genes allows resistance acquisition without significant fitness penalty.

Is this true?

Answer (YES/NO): YES